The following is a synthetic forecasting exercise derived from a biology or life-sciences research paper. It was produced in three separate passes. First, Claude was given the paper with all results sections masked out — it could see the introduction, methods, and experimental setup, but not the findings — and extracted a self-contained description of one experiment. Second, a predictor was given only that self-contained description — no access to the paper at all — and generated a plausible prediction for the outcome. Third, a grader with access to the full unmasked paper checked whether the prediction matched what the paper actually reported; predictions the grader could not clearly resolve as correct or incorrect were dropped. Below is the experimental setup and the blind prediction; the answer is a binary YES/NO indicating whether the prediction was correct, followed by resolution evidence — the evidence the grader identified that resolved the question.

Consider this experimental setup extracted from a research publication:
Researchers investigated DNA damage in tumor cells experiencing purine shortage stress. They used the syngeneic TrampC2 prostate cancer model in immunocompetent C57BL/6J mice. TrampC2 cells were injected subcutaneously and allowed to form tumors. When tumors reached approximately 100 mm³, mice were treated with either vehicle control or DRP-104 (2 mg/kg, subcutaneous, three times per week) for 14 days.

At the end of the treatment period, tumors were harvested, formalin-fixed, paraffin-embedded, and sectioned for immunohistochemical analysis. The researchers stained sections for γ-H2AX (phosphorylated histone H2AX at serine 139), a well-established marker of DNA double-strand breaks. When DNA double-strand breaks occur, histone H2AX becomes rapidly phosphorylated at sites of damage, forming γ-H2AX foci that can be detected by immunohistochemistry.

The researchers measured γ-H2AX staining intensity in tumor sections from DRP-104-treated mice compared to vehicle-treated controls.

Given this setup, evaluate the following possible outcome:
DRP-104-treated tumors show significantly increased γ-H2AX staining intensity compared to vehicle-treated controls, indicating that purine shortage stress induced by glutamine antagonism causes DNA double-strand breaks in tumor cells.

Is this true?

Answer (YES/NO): YES